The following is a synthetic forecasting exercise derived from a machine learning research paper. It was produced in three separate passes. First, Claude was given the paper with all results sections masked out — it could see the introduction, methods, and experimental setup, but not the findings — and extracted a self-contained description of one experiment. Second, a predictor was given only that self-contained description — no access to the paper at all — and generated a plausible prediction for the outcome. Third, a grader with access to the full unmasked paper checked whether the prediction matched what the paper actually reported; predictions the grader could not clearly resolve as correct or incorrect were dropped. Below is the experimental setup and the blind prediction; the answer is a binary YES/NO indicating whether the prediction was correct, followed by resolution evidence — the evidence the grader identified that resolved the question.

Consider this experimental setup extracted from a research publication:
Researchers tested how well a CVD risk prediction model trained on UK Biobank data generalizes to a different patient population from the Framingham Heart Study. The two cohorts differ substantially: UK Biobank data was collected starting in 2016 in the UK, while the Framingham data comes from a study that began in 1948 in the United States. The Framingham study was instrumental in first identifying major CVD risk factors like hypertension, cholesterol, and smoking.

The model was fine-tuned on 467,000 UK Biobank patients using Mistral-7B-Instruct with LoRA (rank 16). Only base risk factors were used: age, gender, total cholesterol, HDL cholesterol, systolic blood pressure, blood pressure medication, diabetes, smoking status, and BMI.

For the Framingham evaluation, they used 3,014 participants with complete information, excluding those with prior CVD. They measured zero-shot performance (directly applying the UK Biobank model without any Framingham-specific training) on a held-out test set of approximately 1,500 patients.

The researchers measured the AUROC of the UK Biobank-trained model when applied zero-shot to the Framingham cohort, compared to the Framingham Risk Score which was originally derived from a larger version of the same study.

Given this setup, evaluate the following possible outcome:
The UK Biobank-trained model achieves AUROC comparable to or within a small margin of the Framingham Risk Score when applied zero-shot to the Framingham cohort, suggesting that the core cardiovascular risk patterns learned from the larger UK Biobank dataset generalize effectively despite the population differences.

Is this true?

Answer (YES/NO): YES